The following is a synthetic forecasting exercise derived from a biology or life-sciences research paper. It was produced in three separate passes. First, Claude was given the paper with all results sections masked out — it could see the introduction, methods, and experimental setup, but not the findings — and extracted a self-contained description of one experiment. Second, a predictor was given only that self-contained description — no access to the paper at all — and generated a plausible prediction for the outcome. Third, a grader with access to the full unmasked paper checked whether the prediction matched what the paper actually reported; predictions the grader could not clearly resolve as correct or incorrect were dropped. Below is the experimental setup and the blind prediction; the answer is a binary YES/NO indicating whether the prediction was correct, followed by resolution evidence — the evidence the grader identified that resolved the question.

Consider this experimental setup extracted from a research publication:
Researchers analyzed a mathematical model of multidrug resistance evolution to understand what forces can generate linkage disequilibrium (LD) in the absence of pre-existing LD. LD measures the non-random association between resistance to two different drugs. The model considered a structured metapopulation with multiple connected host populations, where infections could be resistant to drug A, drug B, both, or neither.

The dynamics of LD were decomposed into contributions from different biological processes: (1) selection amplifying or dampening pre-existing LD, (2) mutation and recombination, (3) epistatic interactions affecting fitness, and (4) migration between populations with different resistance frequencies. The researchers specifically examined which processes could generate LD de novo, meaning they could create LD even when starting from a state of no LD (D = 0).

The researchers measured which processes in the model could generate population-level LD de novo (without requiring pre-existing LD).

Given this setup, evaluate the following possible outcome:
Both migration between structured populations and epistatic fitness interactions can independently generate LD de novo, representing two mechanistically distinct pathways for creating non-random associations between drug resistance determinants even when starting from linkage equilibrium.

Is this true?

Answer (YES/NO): YES